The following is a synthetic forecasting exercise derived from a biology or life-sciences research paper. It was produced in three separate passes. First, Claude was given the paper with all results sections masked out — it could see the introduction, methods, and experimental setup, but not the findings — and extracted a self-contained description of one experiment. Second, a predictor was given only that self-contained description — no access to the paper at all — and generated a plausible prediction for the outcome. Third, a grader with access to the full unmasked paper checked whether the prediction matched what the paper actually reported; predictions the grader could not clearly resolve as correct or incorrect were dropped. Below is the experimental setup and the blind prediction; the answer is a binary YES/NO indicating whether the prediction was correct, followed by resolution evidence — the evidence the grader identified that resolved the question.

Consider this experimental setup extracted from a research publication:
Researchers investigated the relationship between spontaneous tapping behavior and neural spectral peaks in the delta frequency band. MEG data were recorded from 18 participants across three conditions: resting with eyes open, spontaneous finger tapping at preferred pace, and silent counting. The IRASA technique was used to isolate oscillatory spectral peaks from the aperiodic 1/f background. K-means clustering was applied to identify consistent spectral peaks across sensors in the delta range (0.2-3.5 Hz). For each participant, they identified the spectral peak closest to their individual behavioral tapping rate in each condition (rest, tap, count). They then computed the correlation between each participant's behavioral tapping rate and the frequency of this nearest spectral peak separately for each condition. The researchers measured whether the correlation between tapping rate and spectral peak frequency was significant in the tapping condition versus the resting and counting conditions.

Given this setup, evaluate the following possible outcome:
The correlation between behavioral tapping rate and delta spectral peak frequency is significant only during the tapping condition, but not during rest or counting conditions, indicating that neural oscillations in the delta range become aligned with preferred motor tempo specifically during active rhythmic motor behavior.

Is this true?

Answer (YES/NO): NO